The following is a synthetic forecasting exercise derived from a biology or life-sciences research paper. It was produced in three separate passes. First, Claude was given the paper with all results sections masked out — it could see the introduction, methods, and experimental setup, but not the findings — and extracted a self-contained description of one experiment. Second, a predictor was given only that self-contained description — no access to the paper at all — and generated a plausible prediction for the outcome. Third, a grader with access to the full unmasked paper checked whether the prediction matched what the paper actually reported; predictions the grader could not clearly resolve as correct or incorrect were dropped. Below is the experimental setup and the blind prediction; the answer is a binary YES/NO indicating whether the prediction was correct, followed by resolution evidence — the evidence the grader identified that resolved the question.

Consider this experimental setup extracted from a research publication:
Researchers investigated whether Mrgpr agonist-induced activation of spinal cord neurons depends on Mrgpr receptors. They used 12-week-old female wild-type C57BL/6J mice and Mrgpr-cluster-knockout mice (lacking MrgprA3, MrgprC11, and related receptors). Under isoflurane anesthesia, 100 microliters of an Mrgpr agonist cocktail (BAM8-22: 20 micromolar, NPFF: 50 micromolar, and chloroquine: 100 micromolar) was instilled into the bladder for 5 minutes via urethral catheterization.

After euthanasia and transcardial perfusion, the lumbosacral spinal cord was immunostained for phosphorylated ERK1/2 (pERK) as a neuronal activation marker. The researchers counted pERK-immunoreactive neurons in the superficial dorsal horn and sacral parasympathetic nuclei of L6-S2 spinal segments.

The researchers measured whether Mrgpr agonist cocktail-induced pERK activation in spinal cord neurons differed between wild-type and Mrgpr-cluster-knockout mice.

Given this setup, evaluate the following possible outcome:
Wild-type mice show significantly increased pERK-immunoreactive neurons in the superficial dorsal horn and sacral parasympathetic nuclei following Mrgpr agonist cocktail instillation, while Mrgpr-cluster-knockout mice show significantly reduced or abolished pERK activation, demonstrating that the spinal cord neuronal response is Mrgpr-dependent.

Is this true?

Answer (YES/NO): YES